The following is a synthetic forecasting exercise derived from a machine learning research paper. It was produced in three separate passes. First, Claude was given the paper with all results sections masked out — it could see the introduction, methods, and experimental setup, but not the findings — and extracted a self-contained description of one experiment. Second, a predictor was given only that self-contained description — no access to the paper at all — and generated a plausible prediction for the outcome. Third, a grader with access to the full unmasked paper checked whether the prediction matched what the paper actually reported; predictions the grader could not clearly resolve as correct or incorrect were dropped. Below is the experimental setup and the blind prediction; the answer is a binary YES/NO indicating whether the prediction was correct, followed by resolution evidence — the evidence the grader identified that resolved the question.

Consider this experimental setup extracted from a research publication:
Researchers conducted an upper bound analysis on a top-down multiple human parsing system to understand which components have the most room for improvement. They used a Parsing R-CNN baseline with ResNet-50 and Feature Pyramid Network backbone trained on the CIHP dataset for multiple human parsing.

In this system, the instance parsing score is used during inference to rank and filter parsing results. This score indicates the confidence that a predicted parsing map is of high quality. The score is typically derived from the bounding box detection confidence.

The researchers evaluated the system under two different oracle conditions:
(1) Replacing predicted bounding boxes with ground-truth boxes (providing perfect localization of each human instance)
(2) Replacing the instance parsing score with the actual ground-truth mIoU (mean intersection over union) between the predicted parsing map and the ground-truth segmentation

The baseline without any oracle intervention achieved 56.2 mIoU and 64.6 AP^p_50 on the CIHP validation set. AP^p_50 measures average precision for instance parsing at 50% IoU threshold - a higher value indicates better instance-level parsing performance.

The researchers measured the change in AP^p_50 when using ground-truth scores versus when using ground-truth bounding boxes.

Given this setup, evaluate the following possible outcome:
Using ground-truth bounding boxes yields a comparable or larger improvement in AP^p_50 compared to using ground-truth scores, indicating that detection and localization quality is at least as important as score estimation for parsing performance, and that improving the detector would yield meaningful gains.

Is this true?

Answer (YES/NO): NO